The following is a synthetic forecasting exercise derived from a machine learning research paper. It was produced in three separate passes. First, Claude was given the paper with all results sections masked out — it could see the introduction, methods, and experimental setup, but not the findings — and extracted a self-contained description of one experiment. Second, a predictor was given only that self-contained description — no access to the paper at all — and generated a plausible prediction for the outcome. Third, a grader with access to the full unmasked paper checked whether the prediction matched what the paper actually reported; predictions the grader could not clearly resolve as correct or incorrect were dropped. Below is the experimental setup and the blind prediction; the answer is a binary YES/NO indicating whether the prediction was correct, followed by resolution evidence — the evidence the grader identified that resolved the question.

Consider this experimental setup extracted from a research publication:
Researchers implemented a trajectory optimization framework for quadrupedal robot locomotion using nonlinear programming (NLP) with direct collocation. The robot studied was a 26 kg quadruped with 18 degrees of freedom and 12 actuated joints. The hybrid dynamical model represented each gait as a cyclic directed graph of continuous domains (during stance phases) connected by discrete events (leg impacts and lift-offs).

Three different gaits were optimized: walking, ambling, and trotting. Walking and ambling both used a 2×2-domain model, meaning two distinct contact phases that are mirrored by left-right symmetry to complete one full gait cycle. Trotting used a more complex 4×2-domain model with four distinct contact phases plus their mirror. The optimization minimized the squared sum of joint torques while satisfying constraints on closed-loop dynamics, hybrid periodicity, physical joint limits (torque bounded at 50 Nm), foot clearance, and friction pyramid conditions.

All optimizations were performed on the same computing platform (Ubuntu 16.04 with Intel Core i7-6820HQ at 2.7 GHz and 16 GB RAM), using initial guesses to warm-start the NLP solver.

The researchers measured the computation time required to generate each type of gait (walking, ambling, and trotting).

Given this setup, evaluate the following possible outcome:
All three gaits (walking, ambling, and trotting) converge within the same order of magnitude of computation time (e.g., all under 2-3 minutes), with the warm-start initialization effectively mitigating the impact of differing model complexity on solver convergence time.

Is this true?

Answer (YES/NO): NO